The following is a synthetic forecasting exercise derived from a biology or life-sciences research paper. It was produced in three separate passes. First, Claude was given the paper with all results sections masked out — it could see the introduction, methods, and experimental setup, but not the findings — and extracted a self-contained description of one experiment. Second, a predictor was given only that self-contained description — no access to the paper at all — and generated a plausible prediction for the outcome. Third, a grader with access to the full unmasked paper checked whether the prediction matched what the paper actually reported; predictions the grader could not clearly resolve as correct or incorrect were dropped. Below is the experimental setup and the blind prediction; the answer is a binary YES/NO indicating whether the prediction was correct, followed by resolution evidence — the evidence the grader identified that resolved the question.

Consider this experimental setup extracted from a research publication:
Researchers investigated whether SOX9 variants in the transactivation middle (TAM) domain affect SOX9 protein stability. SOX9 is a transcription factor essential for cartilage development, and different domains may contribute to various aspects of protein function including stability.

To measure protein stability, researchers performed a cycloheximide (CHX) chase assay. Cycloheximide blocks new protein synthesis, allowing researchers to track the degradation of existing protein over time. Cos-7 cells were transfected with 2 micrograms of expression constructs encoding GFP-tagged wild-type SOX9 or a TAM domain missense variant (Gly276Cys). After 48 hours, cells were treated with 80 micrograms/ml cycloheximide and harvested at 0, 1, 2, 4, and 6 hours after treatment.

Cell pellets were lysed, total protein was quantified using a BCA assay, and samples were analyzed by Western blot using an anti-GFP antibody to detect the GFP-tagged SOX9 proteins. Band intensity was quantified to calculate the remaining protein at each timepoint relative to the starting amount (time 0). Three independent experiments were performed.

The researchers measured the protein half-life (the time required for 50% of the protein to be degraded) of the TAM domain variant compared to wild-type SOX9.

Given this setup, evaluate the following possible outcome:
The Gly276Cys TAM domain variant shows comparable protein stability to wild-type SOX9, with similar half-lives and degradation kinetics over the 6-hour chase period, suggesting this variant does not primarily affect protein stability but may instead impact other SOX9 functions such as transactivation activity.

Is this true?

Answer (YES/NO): NO